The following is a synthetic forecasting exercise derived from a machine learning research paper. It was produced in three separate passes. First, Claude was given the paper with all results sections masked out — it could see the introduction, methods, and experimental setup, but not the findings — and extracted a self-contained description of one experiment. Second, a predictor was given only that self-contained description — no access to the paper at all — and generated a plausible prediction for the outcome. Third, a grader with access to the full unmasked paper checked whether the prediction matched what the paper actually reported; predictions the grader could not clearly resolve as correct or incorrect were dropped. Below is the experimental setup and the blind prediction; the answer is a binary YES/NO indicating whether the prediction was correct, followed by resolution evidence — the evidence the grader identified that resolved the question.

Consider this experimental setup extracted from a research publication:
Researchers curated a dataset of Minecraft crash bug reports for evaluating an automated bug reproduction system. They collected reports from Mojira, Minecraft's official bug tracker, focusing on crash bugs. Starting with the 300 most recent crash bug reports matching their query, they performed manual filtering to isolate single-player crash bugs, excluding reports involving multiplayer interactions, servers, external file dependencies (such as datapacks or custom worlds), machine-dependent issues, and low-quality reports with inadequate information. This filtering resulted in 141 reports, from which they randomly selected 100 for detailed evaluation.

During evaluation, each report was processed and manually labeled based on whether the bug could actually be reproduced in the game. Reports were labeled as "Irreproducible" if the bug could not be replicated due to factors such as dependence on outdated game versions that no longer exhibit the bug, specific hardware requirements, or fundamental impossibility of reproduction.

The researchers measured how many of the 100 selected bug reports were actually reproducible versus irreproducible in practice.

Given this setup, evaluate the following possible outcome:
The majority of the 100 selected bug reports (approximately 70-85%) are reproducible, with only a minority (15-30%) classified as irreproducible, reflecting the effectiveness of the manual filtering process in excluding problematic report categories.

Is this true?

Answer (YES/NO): NO